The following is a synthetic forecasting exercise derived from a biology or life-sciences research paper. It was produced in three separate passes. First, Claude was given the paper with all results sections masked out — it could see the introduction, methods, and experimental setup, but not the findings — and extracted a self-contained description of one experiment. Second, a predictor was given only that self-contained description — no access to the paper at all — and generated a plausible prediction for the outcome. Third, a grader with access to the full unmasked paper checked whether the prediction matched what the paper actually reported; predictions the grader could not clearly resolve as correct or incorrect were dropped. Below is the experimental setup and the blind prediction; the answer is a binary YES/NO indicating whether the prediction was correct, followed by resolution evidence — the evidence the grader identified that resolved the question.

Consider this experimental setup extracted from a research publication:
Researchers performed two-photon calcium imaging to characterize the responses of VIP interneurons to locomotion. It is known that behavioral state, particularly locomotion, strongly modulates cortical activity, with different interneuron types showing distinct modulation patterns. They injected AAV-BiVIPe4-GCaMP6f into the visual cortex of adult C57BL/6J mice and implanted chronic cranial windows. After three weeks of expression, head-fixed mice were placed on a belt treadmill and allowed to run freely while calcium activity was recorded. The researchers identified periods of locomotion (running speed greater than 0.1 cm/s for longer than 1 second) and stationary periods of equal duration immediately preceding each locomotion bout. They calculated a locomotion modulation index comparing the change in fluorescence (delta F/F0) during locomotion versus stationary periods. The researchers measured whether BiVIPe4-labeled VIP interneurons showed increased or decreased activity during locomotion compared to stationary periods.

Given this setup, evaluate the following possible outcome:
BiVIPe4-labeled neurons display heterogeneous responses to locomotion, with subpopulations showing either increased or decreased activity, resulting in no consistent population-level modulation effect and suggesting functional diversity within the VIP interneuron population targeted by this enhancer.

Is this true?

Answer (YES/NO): NO